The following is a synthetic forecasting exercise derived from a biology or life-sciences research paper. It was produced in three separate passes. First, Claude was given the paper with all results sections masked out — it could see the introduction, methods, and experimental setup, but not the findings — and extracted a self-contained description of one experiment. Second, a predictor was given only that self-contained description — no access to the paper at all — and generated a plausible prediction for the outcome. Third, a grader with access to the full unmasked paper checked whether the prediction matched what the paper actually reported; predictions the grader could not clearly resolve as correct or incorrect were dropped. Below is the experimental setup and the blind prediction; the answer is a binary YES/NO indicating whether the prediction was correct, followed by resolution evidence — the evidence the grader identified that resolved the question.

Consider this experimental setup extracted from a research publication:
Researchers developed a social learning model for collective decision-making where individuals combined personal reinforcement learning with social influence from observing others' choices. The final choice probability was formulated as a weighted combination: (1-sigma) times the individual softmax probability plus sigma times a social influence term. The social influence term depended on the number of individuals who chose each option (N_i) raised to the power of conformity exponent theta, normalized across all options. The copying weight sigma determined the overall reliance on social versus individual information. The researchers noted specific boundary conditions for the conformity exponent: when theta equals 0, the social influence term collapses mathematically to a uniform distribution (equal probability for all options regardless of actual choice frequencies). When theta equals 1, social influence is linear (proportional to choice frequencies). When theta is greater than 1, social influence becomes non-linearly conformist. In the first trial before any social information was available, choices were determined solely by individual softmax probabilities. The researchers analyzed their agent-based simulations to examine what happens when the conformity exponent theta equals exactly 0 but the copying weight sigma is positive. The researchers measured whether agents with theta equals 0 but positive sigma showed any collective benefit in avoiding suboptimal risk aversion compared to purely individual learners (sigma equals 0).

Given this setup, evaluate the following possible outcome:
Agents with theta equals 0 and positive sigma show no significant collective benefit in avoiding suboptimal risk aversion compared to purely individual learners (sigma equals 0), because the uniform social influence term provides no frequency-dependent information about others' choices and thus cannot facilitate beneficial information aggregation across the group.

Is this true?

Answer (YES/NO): NO